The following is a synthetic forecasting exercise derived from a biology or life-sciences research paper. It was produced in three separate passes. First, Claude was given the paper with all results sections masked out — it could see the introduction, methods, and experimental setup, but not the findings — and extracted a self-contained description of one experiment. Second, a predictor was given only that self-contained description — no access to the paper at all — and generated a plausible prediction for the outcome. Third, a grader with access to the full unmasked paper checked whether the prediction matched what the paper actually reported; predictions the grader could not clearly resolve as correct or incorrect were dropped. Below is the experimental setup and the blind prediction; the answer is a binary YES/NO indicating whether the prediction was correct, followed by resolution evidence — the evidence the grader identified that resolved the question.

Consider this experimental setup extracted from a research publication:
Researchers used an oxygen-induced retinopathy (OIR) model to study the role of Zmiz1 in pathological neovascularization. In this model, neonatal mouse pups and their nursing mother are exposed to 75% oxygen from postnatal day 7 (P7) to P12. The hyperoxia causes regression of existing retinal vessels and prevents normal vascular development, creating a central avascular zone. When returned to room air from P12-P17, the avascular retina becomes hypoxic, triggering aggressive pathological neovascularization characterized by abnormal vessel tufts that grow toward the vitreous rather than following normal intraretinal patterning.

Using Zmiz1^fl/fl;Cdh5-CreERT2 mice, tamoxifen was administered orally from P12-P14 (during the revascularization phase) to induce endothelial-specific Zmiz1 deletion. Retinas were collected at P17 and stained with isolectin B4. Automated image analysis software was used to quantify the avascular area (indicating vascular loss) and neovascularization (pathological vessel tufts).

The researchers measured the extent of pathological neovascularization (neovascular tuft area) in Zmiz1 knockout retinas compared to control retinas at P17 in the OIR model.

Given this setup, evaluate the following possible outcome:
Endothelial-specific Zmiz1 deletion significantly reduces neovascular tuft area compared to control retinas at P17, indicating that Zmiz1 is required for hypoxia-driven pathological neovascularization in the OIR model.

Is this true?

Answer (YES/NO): YES